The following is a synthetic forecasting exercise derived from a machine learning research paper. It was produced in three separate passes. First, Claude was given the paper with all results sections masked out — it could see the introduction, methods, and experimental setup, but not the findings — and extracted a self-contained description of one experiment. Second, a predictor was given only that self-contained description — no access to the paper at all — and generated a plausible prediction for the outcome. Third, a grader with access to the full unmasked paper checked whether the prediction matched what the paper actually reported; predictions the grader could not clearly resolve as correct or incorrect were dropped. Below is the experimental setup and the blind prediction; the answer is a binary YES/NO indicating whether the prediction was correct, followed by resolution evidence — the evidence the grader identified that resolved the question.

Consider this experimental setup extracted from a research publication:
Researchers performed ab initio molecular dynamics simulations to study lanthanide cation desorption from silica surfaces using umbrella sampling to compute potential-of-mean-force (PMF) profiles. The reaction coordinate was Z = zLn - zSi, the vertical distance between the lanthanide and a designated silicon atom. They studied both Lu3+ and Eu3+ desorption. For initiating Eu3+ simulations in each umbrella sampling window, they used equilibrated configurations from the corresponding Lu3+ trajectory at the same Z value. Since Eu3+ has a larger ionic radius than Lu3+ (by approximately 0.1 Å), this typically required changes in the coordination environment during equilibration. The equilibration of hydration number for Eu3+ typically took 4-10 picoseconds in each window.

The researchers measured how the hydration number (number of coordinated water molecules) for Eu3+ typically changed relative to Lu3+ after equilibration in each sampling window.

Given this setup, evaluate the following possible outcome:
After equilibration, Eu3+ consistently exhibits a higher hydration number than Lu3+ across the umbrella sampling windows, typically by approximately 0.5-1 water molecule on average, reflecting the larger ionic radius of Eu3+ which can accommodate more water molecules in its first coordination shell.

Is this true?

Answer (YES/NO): NO